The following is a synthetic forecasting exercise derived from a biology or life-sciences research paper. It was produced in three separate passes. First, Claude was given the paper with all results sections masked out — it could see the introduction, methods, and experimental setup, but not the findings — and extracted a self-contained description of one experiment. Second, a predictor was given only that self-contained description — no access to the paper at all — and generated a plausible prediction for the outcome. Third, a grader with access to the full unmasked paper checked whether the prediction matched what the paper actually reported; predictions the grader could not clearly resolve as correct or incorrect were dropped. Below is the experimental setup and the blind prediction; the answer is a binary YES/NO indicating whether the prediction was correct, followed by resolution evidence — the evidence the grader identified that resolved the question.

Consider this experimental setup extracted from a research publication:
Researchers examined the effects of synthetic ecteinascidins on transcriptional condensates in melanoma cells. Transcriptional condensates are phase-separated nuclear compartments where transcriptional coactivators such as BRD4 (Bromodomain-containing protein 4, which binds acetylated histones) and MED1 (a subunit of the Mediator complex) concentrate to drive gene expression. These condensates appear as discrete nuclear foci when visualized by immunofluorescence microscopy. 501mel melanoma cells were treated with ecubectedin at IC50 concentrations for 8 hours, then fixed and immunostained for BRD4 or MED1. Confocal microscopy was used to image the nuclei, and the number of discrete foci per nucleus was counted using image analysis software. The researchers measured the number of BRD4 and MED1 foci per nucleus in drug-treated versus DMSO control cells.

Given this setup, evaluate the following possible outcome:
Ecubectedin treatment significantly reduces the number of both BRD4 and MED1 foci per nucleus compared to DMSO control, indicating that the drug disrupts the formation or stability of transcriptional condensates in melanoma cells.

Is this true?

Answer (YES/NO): YES